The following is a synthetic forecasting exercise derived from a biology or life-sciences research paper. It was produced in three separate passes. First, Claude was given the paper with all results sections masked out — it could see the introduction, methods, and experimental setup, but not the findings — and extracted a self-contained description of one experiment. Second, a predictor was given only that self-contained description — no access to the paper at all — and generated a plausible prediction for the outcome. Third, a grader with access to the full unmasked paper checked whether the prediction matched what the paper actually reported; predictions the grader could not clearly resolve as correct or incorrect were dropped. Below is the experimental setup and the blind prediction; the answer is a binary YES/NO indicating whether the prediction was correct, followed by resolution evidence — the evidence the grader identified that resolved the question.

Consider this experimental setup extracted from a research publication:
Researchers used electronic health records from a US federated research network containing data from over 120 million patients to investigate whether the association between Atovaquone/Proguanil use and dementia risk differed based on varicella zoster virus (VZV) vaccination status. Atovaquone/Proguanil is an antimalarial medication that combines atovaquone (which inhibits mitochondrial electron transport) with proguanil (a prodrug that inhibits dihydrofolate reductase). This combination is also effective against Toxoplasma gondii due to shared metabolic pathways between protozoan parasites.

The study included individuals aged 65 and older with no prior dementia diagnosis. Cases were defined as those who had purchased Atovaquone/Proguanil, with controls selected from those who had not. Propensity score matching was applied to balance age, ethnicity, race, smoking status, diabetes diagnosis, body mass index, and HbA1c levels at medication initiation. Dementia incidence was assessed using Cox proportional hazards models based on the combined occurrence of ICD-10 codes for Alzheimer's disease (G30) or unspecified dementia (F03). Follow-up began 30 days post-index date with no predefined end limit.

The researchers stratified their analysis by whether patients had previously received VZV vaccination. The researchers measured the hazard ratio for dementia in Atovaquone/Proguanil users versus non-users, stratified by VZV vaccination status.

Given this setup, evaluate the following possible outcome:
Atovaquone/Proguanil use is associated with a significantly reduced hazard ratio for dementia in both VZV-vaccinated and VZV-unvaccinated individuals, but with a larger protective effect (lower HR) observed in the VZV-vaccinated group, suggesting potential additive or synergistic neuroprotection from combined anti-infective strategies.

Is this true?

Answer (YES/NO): NO